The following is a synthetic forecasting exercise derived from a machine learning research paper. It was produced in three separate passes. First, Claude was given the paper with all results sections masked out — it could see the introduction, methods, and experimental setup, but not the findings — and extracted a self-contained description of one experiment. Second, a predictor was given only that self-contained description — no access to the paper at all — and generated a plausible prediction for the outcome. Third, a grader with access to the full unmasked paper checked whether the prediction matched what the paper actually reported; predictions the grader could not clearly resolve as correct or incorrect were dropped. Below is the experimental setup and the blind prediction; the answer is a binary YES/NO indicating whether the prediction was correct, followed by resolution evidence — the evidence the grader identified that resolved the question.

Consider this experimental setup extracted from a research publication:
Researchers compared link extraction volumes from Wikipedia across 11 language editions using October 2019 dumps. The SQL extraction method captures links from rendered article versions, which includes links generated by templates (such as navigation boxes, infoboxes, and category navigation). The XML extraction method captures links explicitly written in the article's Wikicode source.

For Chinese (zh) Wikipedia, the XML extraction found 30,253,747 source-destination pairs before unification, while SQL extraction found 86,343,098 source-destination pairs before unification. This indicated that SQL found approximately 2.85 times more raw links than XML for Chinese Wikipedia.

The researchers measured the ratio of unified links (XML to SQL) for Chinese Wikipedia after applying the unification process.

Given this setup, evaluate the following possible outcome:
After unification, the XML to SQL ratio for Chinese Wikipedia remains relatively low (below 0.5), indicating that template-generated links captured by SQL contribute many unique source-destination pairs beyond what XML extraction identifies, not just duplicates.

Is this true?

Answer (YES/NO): YES